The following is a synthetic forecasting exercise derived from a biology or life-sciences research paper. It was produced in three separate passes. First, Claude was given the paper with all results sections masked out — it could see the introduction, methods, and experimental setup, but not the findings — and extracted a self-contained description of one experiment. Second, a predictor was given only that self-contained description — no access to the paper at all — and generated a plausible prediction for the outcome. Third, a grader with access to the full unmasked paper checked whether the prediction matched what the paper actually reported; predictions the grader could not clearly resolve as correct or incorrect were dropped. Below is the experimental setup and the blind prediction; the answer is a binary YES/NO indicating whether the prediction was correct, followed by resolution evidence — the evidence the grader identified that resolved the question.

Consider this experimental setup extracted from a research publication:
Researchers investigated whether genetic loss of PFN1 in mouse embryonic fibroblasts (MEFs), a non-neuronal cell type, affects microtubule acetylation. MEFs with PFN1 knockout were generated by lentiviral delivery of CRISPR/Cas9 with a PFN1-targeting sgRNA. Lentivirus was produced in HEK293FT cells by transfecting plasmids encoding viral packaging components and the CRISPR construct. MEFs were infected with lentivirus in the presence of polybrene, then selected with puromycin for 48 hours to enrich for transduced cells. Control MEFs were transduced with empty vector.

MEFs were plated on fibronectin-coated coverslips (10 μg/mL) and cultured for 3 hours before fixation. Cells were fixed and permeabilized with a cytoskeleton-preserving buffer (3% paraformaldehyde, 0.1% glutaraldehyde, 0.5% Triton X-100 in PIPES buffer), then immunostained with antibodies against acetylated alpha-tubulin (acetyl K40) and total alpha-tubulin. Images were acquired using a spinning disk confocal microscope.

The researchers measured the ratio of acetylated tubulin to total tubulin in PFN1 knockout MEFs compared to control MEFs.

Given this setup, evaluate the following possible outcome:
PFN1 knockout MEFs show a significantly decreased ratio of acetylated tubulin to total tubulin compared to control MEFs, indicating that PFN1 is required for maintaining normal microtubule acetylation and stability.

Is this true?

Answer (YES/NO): NO